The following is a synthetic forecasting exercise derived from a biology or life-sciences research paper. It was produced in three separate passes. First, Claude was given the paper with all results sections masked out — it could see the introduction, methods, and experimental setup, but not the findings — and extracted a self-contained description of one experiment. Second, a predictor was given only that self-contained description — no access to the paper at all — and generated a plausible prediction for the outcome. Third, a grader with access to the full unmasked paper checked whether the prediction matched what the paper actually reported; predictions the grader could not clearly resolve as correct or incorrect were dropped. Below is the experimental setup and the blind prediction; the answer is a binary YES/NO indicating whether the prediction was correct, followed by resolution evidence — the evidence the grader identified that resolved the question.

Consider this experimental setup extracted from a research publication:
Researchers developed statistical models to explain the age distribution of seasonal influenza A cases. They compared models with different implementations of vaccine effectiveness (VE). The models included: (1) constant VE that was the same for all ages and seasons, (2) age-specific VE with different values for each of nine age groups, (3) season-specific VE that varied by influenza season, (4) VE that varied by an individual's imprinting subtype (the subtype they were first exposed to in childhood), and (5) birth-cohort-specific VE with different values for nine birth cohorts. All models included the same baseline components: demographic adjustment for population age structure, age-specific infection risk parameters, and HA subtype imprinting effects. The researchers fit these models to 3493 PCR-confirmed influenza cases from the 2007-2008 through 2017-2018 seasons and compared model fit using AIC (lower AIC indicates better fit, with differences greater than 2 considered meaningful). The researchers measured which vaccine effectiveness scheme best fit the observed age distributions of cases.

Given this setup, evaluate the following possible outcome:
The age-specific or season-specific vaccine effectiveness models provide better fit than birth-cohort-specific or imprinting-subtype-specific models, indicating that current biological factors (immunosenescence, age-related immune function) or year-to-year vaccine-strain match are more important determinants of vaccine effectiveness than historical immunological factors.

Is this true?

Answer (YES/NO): NO